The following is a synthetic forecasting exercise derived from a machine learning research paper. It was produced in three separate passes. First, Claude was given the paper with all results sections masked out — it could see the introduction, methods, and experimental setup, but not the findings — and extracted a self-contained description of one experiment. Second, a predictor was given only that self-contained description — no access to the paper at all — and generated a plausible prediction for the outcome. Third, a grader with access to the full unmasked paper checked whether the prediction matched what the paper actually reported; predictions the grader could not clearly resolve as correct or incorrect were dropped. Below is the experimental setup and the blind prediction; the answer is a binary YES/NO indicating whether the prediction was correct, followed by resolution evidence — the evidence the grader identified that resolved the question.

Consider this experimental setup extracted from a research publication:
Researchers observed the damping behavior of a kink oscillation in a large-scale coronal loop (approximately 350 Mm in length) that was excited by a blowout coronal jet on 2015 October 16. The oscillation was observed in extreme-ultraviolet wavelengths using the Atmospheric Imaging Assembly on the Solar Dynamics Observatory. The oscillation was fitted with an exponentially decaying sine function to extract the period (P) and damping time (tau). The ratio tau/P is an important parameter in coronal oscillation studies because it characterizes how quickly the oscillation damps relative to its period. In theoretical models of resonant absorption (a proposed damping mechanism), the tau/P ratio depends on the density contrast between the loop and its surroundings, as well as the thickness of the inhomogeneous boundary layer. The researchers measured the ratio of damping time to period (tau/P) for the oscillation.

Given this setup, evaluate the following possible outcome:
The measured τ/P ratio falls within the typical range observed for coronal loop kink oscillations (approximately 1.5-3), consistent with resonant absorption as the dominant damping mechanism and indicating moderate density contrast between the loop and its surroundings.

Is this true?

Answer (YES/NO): YES